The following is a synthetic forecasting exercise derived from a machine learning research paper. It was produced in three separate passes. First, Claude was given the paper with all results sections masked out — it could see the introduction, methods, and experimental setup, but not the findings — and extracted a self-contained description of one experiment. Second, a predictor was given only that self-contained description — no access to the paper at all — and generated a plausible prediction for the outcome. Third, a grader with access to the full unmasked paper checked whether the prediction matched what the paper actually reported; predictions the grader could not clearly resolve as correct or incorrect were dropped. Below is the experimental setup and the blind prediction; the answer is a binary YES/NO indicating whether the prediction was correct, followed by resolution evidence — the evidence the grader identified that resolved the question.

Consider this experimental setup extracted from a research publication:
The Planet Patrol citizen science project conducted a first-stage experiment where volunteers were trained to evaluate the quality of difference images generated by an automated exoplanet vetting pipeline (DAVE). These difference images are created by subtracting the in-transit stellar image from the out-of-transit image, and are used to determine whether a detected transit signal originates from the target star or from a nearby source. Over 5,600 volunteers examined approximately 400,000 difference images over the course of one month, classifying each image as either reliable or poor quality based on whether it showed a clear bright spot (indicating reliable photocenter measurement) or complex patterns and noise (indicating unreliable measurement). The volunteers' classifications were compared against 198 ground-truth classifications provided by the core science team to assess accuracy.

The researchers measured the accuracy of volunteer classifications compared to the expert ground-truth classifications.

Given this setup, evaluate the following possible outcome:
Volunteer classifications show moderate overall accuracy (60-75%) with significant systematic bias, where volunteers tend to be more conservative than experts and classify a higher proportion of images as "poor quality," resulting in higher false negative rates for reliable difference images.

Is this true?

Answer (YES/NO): NO